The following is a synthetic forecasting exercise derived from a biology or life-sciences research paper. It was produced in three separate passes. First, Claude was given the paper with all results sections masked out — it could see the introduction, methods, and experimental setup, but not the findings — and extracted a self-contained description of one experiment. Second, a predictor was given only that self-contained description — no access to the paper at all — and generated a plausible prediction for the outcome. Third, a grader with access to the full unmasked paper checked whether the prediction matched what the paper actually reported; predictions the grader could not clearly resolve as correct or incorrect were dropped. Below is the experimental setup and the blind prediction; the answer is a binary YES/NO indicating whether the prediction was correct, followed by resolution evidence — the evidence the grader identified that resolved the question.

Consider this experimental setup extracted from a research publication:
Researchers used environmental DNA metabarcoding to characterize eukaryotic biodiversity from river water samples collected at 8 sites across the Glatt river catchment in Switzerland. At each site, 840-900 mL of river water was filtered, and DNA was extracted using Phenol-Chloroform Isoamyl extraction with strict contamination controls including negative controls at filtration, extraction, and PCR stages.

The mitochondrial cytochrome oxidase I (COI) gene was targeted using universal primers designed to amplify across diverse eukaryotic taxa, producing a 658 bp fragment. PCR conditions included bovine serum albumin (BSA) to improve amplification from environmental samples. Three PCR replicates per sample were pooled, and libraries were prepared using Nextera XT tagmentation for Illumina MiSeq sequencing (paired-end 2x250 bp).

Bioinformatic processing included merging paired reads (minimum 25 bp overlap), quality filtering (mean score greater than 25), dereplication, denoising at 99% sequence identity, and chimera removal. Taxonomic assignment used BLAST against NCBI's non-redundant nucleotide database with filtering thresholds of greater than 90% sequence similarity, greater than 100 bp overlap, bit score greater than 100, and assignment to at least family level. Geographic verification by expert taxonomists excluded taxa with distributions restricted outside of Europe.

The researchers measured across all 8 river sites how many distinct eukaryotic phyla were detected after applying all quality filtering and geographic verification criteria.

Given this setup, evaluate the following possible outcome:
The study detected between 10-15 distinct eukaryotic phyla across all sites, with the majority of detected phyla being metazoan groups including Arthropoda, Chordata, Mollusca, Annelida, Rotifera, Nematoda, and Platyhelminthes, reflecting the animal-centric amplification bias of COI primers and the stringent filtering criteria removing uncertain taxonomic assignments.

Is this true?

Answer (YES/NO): NO